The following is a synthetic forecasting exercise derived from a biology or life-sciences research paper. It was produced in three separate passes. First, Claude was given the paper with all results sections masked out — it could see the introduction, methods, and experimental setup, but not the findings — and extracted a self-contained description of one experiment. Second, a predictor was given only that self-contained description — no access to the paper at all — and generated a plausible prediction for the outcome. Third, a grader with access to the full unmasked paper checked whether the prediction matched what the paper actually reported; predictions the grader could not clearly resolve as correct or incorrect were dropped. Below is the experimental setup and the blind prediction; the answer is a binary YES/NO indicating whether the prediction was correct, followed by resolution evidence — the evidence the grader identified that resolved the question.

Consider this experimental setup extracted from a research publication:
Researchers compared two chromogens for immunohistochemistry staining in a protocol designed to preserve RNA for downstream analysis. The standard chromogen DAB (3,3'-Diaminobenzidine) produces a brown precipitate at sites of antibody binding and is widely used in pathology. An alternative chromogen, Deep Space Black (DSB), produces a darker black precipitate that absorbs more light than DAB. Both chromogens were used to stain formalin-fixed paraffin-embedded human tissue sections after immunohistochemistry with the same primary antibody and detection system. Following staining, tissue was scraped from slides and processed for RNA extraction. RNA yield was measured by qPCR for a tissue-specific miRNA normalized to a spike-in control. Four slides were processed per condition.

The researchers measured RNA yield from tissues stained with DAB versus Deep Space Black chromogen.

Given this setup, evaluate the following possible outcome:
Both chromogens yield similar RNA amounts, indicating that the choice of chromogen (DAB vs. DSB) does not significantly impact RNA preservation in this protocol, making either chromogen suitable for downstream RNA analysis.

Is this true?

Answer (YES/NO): NO